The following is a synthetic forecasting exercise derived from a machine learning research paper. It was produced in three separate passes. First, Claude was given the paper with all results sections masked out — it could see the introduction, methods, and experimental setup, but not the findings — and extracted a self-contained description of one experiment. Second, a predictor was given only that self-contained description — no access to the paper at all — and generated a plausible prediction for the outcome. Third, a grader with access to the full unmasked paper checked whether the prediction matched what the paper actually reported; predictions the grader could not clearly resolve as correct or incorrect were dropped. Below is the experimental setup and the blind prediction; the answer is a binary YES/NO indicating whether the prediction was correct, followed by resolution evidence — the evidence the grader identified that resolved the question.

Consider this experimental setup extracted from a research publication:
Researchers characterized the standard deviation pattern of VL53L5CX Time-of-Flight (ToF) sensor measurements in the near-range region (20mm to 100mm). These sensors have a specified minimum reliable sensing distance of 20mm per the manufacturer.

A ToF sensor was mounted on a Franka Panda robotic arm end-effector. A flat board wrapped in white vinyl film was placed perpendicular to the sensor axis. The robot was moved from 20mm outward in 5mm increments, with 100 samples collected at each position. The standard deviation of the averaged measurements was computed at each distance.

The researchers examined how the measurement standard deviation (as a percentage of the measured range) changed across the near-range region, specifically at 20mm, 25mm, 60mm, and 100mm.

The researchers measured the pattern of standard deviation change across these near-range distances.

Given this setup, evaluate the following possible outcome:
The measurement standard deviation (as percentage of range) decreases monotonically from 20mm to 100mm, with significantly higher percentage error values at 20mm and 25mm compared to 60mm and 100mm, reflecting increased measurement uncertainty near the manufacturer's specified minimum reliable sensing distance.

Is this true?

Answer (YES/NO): NO